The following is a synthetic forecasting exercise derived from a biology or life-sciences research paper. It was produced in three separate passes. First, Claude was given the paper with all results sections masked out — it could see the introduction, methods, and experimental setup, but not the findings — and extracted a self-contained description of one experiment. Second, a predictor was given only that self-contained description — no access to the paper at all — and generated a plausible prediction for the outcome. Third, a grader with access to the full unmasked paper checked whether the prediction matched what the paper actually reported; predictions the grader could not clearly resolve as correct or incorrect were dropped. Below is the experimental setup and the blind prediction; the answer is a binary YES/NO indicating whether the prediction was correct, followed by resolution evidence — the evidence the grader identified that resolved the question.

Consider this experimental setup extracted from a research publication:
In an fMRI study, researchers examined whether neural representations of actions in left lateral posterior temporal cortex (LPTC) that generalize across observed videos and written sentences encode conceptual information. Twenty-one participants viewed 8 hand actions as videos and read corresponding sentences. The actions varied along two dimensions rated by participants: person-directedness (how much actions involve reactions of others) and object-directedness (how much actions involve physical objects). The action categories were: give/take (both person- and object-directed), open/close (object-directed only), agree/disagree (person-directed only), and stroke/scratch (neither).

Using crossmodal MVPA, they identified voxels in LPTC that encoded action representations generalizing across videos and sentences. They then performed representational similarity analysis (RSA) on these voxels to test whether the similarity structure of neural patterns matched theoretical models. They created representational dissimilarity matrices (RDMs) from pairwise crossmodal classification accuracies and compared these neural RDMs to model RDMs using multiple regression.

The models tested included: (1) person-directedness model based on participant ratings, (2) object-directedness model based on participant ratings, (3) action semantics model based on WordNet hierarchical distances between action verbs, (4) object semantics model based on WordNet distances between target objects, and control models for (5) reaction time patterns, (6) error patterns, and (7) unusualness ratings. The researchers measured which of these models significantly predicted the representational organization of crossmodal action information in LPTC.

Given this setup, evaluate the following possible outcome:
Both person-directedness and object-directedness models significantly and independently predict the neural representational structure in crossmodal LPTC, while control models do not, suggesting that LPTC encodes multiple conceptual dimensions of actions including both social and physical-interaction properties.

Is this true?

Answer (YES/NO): YES